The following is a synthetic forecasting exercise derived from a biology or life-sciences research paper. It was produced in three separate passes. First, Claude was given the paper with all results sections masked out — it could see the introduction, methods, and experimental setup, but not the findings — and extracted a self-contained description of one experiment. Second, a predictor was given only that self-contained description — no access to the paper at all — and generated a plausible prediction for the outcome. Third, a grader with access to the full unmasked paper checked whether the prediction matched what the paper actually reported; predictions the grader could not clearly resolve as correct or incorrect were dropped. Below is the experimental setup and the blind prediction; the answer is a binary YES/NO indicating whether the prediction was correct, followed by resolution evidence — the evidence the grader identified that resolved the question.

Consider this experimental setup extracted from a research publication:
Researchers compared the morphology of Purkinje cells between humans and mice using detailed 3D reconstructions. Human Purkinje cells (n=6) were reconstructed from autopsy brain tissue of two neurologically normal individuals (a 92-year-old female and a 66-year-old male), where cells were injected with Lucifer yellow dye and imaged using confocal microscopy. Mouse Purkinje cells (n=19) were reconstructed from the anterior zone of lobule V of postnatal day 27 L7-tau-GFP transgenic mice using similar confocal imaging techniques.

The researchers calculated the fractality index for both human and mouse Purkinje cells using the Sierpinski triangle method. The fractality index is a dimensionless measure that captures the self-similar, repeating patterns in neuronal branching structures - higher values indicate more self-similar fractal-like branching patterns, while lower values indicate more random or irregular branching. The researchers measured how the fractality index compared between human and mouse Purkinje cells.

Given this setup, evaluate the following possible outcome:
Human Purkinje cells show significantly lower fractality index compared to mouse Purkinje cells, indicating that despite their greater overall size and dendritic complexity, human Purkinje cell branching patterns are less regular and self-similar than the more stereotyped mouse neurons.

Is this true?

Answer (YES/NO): NO